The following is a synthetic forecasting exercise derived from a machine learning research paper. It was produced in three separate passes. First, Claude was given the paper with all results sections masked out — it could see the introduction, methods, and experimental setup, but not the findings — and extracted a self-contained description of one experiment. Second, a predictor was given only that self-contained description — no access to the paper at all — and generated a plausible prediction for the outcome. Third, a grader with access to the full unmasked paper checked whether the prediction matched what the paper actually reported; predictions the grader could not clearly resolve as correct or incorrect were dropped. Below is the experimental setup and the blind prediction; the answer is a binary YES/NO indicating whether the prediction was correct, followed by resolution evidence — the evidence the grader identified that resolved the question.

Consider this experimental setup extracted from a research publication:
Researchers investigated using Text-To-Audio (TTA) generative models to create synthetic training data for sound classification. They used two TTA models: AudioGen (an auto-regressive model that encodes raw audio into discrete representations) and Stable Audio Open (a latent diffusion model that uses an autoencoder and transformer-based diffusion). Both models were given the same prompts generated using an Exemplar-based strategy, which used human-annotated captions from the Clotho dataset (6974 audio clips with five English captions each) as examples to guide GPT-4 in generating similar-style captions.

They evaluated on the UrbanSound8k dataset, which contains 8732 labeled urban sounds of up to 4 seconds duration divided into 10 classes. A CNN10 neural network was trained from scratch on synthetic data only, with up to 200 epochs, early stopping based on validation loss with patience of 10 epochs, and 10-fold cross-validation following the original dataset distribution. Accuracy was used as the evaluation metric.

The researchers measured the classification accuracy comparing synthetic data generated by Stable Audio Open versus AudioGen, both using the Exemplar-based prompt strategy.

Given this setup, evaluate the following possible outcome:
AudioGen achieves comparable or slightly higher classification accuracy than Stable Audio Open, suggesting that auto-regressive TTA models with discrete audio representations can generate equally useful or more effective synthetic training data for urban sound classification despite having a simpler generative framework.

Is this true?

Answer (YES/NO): NO